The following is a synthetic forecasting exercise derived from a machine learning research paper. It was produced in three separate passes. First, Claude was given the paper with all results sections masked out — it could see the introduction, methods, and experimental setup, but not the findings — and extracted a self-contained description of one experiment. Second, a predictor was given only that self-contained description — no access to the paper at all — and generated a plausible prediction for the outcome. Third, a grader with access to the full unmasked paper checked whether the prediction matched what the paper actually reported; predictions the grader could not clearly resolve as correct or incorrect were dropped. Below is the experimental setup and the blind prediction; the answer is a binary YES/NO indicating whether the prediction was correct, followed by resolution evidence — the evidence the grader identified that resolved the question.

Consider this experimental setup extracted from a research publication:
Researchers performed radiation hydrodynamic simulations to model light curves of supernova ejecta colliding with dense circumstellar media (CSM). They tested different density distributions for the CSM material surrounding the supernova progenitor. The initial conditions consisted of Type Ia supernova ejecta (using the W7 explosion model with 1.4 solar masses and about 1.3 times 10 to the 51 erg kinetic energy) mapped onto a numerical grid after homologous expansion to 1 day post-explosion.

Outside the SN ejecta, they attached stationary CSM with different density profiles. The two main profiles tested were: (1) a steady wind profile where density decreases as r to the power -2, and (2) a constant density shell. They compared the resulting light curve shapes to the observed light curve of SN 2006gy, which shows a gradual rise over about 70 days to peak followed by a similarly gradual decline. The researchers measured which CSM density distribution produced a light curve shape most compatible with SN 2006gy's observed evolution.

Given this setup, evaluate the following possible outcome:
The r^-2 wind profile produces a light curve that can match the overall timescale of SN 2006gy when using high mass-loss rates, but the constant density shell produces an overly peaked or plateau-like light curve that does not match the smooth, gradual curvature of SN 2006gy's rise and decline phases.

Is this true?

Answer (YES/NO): NO